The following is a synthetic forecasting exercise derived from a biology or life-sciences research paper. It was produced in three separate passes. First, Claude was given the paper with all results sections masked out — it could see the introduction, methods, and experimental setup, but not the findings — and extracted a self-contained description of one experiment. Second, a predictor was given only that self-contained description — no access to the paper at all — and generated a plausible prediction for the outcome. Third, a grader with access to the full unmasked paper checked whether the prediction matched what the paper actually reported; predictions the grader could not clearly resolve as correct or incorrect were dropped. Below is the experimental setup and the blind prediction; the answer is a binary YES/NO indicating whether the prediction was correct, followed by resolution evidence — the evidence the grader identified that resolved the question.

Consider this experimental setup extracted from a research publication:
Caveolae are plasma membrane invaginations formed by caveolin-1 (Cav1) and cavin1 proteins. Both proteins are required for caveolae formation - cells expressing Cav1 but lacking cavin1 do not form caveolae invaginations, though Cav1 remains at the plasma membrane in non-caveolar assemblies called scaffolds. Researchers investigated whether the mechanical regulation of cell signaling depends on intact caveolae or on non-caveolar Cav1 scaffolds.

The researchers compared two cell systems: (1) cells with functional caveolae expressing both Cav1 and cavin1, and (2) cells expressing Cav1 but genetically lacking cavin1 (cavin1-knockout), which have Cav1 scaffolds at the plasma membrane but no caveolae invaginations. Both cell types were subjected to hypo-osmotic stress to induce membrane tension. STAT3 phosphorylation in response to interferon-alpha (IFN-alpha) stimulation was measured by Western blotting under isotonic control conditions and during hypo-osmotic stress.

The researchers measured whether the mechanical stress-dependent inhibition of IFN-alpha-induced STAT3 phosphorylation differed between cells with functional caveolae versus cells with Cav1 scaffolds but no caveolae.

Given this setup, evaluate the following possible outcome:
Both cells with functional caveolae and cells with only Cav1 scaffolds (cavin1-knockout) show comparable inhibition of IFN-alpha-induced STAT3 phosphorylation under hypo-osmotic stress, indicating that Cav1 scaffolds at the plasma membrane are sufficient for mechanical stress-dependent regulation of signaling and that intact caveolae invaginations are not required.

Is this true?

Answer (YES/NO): NO